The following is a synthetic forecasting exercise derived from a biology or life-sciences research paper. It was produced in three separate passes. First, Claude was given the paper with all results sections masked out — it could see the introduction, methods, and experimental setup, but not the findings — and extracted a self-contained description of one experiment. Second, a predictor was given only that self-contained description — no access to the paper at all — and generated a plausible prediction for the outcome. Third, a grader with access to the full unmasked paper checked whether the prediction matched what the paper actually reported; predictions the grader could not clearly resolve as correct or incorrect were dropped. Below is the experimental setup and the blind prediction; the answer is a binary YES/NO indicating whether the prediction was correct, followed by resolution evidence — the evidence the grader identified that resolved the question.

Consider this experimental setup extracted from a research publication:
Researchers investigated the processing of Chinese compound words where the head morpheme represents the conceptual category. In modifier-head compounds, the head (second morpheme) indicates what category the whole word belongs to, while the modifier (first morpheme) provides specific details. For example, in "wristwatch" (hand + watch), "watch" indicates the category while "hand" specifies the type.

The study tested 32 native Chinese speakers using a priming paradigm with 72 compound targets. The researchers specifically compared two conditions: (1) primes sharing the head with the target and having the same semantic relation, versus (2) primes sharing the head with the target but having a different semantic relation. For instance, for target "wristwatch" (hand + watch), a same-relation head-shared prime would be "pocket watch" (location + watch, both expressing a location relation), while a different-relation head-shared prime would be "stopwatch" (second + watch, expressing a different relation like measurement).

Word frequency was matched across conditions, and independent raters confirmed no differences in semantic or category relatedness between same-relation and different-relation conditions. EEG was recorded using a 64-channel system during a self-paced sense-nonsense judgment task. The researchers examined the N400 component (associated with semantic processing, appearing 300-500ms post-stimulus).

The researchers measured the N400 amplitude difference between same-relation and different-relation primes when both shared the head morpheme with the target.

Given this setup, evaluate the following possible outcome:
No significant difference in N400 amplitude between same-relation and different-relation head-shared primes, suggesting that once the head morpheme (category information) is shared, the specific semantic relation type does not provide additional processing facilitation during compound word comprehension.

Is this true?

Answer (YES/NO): NO